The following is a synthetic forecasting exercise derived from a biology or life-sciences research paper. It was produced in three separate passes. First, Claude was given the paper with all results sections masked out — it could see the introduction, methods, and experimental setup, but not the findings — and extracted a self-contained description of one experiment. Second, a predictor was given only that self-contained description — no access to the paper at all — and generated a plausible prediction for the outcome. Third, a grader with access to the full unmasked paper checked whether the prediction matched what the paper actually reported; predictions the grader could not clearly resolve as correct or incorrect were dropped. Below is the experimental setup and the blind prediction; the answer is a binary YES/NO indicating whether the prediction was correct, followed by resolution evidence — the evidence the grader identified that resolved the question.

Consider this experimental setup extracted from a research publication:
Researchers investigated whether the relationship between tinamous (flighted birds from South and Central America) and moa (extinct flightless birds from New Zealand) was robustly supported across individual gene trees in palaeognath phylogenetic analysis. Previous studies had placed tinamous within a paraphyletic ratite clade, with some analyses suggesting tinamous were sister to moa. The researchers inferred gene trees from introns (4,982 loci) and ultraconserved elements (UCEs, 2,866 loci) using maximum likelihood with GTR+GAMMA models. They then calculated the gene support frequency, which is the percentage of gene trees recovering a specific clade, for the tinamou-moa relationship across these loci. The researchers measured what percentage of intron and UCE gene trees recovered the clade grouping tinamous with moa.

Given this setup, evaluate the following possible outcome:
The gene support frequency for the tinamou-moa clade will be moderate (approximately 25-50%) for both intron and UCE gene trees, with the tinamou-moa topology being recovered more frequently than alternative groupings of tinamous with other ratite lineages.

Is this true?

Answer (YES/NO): NO